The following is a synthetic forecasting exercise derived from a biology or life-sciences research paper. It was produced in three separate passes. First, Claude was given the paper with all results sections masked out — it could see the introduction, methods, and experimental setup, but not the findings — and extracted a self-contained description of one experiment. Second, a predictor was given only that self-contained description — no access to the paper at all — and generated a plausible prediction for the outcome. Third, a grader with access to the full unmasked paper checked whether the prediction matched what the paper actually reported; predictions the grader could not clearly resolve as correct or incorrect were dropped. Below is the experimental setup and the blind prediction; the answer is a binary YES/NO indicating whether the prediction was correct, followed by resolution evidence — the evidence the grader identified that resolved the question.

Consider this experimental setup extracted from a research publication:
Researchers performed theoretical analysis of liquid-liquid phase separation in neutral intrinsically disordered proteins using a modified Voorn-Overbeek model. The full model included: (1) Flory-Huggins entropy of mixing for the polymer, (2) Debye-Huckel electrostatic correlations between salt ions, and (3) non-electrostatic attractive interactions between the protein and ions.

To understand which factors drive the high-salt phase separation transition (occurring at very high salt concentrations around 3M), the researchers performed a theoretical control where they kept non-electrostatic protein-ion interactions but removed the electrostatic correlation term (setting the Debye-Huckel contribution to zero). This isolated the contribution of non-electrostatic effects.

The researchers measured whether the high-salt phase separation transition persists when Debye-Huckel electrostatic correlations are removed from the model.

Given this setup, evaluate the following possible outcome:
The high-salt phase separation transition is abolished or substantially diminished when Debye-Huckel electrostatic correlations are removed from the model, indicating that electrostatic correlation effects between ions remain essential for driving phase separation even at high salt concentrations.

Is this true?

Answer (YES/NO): NO